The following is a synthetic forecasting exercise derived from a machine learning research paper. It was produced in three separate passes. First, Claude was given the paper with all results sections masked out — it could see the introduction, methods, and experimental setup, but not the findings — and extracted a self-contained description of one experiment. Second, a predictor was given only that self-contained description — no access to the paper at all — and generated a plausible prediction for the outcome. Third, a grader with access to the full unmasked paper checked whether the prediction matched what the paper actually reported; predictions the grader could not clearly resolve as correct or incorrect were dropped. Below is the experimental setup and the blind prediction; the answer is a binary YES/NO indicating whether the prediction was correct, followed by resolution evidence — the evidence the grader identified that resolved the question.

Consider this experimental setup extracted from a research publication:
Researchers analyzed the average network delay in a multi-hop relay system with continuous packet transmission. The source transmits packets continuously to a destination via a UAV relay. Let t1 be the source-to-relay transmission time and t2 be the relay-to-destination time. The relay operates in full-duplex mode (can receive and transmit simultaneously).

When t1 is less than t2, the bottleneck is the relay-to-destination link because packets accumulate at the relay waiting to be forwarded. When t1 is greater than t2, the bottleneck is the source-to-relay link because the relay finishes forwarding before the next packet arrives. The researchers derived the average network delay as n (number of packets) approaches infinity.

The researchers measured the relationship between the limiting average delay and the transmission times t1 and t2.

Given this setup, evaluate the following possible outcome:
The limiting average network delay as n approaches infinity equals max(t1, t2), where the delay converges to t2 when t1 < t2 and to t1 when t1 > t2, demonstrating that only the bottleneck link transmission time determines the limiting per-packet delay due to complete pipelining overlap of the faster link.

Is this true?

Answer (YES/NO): YES